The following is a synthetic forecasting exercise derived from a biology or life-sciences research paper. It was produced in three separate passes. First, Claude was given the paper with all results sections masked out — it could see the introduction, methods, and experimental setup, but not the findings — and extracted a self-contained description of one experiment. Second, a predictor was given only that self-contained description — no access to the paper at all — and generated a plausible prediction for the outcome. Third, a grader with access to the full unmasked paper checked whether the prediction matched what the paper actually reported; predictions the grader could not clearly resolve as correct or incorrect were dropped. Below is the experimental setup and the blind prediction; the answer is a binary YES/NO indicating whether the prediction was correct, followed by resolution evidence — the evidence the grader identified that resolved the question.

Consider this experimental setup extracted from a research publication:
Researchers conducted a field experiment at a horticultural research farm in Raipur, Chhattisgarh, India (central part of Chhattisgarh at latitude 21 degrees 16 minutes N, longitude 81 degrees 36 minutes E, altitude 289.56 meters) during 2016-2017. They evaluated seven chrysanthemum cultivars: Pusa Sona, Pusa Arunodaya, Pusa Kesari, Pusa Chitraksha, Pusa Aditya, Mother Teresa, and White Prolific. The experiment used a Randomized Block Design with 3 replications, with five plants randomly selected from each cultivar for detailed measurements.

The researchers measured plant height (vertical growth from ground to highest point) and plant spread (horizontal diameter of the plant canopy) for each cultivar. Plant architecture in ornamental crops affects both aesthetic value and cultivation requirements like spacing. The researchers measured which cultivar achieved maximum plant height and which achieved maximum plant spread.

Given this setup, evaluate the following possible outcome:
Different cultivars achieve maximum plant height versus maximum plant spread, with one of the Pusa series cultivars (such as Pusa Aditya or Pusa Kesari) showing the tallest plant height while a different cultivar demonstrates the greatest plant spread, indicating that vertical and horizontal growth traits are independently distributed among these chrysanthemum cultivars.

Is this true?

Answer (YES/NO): NO